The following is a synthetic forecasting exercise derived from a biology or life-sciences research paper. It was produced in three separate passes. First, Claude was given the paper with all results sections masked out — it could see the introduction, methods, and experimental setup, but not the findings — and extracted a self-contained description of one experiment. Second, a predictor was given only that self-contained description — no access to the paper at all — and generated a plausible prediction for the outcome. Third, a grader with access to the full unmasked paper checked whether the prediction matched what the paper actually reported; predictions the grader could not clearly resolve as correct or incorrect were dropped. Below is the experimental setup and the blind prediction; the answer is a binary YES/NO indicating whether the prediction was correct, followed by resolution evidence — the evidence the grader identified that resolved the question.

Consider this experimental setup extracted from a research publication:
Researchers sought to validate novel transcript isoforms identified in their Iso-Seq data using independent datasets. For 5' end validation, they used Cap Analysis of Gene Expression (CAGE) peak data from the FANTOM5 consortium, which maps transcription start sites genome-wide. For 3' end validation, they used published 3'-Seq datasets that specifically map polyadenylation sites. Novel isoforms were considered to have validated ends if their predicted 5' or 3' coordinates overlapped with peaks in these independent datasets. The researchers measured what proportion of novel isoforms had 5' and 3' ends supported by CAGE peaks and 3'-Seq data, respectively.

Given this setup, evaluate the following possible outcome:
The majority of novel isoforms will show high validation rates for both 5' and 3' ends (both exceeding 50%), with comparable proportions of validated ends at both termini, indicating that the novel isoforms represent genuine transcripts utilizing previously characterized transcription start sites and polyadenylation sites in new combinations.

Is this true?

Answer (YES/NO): YES